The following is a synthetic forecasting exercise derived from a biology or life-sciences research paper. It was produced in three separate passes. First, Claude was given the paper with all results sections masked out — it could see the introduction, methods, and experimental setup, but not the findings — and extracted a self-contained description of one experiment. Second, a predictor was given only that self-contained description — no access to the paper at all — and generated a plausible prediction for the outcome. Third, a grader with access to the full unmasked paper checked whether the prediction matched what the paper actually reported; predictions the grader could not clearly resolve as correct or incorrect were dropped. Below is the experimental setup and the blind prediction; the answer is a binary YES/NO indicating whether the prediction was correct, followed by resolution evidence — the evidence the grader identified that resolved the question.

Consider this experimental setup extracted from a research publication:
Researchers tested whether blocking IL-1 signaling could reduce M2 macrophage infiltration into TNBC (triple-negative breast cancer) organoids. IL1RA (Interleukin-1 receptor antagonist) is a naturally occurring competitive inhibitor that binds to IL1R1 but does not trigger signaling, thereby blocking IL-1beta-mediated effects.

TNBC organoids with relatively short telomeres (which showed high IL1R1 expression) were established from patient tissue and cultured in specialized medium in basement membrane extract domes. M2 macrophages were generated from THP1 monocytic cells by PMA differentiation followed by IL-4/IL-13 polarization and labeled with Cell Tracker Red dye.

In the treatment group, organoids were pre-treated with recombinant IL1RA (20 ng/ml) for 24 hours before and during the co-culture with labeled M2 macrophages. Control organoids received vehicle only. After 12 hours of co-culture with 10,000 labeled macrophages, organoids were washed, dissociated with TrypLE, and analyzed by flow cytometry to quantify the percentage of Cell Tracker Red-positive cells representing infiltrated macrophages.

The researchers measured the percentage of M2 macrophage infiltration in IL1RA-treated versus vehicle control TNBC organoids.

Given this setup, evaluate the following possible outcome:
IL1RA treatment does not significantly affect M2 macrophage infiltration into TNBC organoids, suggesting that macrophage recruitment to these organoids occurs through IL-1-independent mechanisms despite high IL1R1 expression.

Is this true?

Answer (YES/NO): NO